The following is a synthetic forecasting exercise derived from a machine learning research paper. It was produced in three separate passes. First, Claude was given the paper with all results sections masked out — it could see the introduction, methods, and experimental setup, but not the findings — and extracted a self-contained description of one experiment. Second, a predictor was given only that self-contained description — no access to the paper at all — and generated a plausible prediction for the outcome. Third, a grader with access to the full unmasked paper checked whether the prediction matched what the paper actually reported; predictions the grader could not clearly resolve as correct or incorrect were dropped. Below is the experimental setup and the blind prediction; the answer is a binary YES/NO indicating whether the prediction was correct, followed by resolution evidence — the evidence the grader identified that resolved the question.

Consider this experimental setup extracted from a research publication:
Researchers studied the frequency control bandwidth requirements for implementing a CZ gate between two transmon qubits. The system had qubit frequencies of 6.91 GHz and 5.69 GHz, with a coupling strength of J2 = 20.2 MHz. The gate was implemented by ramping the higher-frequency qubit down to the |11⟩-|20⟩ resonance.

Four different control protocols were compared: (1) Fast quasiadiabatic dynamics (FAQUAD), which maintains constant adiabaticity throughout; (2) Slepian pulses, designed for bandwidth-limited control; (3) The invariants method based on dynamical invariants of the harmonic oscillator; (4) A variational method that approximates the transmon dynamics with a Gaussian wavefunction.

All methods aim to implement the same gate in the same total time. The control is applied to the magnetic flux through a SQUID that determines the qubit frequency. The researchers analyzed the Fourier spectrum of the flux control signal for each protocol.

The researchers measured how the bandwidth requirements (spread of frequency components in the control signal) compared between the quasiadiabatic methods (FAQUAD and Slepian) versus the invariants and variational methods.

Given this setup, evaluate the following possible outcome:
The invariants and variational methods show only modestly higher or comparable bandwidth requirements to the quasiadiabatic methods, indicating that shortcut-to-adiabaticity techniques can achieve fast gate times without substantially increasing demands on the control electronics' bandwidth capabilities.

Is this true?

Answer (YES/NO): NO